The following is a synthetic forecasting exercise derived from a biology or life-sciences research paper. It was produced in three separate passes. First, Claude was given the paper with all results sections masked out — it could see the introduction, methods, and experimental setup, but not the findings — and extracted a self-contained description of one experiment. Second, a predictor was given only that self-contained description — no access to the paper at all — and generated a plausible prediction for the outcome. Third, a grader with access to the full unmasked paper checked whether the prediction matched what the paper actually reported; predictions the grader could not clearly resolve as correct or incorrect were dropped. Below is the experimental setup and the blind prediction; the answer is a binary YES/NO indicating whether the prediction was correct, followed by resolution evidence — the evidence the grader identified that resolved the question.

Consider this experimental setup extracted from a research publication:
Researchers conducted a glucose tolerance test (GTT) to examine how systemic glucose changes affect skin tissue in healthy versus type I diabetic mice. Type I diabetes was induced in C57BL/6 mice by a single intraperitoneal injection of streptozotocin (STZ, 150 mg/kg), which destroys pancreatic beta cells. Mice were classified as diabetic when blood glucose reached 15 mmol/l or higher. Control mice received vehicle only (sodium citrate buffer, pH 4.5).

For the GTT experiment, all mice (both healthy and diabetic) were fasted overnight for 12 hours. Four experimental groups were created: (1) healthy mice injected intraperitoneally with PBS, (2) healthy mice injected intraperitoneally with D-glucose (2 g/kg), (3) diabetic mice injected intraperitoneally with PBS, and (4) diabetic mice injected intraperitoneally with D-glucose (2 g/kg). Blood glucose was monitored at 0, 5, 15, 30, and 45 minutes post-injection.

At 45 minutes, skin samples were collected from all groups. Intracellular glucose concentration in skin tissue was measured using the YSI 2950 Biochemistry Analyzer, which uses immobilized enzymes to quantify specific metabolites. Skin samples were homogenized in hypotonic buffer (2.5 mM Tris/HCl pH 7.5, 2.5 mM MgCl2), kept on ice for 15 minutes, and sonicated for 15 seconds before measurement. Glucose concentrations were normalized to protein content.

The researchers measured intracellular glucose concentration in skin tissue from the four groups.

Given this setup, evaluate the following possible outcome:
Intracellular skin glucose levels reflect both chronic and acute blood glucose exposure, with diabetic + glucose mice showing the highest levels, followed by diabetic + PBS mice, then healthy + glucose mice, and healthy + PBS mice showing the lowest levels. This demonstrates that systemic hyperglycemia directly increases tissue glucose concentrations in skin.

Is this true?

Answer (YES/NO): NO